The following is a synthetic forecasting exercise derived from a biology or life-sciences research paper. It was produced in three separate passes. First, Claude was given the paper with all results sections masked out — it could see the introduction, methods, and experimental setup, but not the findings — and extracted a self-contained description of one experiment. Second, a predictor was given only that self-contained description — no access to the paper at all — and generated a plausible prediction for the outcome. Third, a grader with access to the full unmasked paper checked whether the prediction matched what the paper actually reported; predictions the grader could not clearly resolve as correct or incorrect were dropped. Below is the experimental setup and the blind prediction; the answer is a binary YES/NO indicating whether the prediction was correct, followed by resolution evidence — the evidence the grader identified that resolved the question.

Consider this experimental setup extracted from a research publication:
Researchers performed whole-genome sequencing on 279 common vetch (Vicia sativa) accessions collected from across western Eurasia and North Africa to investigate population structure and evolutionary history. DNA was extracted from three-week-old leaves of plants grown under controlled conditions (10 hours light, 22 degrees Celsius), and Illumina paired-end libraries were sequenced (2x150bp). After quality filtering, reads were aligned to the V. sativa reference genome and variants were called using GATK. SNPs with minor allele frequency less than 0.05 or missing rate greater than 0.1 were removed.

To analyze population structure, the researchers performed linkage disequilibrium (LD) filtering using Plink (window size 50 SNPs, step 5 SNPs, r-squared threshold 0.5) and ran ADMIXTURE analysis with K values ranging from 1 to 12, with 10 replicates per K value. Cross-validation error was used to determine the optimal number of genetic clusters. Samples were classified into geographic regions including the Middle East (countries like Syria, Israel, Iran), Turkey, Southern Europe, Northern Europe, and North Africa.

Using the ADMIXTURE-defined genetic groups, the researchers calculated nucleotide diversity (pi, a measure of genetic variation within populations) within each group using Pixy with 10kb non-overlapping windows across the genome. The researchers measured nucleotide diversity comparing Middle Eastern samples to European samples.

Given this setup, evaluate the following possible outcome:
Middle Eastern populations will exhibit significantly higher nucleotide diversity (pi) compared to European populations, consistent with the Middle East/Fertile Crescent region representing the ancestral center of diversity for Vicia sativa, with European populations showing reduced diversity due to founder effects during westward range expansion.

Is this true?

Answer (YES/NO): YES